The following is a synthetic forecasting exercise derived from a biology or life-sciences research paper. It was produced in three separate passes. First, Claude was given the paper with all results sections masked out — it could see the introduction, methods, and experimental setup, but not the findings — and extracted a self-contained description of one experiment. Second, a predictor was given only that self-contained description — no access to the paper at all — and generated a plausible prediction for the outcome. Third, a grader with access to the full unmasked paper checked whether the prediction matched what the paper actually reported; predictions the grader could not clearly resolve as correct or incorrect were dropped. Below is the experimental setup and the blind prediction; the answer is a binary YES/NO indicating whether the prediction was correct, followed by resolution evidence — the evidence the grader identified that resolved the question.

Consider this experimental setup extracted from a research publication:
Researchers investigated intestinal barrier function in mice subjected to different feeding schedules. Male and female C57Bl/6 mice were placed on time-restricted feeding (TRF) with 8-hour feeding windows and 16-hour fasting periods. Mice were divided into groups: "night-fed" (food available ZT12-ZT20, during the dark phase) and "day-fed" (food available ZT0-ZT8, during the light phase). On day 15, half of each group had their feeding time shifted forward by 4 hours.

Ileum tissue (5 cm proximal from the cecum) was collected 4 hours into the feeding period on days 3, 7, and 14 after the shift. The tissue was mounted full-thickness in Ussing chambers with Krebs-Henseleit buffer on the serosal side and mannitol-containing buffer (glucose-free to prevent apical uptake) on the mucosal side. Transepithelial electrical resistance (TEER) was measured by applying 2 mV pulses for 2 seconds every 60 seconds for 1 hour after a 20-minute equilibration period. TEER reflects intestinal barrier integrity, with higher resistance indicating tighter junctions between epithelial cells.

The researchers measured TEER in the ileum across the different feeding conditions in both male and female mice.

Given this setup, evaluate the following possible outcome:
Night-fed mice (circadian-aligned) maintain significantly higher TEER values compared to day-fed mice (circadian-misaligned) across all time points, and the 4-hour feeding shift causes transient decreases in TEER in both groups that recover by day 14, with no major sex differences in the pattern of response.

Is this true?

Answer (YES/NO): NO